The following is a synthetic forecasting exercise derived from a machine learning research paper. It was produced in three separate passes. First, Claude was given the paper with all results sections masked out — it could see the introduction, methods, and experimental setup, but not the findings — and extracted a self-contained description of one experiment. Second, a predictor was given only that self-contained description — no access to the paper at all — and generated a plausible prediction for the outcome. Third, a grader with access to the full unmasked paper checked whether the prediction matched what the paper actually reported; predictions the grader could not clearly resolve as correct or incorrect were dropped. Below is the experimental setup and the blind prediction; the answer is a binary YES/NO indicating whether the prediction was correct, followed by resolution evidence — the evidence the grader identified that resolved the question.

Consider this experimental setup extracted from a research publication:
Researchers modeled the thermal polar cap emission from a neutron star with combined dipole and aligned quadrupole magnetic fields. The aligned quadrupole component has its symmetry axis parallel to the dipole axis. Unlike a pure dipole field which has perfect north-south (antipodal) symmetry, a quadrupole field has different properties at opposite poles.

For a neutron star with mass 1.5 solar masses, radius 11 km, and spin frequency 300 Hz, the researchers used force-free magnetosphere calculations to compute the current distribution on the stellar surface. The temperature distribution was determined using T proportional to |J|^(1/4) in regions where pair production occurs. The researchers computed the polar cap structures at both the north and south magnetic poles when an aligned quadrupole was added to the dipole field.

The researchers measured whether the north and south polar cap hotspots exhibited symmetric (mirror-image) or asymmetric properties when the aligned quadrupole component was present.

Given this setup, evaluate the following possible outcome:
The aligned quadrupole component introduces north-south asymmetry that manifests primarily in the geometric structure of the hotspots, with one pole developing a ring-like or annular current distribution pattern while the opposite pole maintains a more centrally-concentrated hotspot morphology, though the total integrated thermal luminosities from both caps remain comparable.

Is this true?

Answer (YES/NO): NO